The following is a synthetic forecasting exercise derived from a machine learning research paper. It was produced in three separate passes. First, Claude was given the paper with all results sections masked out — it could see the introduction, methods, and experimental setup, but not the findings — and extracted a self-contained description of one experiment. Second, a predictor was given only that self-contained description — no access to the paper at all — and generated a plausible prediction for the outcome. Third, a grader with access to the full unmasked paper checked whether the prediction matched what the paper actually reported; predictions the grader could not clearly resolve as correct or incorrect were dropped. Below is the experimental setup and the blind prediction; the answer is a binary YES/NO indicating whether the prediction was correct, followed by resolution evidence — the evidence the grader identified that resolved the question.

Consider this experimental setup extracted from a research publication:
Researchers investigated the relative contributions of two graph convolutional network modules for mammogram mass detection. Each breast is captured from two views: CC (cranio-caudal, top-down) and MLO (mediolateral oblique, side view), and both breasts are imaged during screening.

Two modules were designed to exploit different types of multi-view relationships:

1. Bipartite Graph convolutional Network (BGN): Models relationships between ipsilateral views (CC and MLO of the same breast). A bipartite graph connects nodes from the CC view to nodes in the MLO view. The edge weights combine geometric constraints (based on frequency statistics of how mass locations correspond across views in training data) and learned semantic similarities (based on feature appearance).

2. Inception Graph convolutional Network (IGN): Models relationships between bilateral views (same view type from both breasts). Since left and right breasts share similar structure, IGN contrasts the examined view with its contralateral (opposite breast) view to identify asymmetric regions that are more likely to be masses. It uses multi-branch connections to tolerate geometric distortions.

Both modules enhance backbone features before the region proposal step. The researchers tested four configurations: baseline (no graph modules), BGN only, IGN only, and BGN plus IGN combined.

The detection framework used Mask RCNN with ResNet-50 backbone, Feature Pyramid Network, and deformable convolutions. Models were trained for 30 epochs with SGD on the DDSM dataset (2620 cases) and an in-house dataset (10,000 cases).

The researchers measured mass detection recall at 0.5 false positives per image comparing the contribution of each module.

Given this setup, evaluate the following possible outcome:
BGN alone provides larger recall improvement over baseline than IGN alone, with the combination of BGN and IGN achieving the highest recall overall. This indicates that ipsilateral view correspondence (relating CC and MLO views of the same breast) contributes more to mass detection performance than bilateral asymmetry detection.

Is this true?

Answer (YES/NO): YES